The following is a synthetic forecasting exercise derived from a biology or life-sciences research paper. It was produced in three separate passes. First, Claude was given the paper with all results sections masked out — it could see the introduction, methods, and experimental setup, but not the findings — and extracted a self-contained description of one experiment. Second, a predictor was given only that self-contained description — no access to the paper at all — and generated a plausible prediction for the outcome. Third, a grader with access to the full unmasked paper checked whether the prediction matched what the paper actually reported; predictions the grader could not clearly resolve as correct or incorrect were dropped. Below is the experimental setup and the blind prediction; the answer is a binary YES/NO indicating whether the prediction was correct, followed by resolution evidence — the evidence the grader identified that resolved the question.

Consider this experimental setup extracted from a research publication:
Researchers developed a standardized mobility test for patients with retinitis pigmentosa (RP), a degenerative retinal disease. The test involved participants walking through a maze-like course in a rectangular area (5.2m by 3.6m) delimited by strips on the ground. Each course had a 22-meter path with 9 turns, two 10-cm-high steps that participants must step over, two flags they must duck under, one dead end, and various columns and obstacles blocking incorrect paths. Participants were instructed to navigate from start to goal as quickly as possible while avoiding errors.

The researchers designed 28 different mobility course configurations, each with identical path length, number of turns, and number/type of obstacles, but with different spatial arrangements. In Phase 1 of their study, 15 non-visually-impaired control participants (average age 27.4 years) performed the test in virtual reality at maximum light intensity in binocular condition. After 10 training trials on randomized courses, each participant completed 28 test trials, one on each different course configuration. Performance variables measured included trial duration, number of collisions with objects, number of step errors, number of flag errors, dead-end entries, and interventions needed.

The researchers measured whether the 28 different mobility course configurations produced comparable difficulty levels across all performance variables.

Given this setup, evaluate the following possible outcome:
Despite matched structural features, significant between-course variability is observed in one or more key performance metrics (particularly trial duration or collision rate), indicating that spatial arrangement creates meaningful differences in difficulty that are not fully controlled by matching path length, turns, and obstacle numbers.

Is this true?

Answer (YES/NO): NO